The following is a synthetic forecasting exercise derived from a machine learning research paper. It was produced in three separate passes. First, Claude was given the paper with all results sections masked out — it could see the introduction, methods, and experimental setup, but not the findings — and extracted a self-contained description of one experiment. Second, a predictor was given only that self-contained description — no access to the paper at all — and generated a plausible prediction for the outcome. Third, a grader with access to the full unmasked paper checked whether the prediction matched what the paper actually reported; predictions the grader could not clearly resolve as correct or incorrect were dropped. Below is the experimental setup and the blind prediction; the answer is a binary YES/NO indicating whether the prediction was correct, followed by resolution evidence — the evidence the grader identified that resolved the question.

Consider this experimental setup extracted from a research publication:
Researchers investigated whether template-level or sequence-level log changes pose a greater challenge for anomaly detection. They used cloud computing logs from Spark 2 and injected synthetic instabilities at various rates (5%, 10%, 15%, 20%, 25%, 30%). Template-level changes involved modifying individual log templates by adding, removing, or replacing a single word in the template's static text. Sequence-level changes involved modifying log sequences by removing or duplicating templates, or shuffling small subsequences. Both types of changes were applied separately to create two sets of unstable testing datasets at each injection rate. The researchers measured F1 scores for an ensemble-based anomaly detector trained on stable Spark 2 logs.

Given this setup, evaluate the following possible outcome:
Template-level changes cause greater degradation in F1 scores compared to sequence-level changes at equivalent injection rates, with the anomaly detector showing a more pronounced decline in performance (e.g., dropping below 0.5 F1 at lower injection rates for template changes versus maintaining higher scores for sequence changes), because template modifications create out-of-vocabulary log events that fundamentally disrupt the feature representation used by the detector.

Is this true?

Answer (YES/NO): NO